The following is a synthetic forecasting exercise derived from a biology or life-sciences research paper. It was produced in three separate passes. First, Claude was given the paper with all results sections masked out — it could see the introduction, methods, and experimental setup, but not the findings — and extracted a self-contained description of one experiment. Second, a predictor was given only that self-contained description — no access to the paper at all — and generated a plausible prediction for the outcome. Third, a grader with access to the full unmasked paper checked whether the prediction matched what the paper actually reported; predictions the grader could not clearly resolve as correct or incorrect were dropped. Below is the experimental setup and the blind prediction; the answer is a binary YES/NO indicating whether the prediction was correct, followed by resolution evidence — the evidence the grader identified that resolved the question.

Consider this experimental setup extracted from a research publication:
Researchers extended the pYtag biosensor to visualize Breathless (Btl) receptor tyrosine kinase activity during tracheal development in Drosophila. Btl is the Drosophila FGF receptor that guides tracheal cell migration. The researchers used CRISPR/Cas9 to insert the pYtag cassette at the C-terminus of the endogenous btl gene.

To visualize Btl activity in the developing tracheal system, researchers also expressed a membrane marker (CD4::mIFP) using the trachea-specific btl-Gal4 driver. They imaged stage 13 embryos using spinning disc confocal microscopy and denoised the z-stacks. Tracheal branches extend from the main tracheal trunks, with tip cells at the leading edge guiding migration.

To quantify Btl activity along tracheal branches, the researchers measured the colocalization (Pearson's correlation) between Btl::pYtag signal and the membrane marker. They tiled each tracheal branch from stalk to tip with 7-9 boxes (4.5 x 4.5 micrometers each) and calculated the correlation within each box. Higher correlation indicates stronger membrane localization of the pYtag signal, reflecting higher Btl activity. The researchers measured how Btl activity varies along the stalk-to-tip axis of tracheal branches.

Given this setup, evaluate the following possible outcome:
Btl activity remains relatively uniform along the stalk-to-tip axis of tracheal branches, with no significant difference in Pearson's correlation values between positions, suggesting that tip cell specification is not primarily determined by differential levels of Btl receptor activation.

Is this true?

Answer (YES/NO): NO